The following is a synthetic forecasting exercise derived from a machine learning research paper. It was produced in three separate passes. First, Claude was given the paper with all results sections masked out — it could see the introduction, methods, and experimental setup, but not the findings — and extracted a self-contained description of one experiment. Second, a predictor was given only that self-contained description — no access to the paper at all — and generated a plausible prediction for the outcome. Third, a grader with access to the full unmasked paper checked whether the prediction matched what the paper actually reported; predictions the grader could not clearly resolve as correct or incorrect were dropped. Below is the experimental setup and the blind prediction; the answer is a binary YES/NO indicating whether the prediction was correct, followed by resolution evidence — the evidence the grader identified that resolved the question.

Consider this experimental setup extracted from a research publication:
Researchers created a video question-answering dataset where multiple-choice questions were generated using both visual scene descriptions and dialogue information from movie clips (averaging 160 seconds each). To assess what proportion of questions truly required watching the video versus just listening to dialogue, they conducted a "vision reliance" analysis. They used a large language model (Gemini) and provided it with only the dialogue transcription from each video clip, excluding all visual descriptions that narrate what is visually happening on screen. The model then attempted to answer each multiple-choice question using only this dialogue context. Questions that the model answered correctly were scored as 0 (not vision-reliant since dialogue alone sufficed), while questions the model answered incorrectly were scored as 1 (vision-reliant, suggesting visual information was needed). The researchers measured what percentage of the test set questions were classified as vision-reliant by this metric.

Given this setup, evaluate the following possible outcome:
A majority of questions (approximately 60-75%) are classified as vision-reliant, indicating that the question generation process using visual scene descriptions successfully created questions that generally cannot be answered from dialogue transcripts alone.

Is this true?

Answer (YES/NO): NO